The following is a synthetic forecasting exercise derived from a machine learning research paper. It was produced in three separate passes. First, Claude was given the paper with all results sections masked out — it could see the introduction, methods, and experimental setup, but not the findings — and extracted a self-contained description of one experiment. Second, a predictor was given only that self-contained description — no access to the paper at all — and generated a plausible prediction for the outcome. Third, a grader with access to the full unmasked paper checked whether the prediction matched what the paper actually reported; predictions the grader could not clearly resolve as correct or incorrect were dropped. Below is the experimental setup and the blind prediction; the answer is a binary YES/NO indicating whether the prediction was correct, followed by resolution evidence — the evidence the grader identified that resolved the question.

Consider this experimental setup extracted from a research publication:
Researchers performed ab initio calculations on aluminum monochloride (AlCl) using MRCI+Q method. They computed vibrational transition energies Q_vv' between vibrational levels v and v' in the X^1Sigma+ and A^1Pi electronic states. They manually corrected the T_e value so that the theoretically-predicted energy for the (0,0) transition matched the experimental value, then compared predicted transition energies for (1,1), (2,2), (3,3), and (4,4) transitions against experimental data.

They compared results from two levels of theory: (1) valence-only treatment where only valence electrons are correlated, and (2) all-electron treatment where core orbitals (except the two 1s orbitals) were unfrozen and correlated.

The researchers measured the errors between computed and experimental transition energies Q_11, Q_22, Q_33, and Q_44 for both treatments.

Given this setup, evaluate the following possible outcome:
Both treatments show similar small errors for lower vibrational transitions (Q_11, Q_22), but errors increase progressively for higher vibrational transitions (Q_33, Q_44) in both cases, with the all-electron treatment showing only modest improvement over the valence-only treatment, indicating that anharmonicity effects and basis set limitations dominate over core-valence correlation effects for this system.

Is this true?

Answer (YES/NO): NO